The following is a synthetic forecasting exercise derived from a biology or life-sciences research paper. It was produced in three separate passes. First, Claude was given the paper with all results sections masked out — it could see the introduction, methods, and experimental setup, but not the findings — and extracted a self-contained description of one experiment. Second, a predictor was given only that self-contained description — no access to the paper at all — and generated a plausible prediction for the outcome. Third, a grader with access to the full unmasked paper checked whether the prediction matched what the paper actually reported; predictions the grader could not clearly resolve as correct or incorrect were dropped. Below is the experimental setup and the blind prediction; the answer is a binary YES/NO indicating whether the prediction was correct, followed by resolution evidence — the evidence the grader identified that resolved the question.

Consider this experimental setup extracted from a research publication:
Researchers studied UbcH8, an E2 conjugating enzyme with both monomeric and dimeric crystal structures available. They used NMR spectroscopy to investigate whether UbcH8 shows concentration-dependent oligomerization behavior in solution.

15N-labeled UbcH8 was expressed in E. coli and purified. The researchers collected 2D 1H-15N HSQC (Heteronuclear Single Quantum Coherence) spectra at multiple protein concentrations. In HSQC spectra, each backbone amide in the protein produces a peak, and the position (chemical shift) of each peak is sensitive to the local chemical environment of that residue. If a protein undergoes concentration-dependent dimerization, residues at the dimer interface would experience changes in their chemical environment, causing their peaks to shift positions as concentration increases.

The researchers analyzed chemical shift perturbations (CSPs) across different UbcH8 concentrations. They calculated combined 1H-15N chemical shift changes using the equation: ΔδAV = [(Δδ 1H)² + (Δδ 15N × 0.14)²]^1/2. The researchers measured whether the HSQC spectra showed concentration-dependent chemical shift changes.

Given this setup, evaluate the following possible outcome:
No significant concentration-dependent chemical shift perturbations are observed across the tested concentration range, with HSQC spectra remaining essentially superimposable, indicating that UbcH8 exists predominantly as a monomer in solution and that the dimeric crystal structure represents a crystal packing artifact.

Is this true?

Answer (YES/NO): NO